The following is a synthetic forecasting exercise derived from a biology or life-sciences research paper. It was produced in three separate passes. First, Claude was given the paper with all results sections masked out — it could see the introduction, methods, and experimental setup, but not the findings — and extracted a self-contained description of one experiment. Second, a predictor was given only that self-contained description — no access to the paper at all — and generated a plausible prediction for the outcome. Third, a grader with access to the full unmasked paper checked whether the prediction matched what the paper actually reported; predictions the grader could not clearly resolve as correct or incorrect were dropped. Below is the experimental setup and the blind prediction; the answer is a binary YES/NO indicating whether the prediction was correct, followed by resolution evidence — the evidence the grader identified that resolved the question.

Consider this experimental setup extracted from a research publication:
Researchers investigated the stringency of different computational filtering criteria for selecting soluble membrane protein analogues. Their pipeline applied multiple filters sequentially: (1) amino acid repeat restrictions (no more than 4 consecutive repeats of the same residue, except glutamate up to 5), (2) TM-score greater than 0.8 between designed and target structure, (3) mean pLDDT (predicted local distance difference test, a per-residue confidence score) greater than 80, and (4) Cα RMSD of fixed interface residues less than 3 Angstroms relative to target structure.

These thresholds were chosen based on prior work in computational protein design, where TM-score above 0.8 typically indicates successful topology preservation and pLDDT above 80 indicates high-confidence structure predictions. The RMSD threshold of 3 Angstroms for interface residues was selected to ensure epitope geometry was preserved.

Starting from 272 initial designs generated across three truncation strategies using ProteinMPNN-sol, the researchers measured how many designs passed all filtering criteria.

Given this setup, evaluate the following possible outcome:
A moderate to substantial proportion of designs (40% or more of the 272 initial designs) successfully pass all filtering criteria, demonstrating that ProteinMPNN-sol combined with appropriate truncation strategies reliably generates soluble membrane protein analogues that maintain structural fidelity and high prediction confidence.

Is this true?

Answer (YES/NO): NO